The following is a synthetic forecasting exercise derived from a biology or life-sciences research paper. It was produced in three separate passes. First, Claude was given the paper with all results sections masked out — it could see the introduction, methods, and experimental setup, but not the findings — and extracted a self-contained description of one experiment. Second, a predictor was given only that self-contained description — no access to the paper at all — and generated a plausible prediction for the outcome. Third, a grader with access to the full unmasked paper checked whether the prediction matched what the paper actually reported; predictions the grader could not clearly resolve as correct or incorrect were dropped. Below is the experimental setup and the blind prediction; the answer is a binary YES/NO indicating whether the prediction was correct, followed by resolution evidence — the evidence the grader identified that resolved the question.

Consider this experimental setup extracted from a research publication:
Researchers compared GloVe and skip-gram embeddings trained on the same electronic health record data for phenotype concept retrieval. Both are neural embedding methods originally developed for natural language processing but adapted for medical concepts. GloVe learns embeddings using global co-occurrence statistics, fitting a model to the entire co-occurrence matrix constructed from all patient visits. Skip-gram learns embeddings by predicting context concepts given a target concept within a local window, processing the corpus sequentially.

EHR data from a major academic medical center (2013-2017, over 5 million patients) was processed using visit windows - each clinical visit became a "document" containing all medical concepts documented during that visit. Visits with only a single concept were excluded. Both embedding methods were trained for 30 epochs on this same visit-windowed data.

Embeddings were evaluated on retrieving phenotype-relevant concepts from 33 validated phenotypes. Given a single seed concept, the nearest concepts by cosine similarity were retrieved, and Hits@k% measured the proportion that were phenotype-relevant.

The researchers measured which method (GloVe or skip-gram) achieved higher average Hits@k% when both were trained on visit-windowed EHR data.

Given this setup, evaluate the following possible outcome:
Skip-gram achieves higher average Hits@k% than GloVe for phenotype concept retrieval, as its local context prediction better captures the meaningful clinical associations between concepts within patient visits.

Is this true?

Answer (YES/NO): NO